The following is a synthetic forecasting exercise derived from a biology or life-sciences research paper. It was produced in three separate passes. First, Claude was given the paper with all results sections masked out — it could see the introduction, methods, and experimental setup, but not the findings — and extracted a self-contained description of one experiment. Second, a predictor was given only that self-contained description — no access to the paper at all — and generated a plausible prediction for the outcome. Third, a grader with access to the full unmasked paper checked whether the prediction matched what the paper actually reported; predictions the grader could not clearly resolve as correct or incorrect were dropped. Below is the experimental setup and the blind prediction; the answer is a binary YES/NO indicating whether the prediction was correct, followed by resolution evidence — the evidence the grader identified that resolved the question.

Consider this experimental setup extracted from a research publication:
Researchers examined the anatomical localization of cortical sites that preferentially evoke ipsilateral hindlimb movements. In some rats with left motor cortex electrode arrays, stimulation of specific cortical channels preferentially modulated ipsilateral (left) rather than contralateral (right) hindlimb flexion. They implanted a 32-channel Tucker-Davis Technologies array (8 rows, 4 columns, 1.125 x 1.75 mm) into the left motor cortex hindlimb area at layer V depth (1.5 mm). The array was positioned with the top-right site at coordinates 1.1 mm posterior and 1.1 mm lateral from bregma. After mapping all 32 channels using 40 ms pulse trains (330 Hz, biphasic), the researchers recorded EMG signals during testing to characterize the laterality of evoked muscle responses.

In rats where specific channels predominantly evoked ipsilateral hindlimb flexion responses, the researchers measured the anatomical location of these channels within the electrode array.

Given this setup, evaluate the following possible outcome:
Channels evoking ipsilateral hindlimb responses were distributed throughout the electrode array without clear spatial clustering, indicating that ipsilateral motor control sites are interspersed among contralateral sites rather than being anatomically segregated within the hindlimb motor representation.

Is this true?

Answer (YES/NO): NO